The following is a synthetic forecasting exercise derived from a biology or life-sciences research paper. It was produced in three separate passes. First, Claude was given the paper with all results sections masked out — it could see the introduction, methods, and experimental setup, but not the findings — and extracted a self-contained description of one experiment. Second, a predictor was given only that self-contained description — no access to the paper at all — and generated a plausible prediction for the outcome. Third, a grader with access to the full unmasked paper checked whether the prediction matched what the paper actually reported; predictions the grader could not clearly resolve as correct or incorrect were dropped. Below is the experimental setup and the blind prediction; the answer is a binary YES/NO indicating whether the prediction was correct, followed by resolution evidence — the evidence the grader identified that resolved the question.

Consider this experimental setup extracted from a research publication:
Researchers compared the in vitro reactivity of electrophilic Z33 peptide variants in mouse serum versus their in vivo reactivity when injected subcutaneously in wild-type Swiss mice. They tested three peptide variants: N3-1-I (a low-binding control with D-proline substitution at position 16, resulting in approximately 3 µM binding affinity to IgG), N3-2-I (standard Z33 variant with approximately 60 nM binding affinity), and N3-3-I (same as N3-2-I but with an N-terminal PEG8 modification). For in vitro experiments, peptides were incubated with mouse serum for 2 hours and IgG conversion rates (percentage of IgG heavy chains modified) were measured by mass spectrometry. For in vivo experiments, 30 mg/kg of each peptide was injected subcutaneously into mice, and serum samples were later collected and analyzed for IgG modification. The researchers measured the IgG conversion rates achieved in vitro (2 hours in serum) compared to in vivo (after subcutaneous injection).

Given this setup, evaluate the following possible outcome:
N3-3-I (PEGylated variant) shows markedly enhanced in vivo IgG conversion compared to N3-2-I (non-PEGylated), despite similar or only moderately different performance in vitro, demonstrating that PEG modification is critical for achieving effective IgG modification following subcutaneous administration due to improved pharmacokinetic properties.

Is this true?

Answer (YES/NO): NO